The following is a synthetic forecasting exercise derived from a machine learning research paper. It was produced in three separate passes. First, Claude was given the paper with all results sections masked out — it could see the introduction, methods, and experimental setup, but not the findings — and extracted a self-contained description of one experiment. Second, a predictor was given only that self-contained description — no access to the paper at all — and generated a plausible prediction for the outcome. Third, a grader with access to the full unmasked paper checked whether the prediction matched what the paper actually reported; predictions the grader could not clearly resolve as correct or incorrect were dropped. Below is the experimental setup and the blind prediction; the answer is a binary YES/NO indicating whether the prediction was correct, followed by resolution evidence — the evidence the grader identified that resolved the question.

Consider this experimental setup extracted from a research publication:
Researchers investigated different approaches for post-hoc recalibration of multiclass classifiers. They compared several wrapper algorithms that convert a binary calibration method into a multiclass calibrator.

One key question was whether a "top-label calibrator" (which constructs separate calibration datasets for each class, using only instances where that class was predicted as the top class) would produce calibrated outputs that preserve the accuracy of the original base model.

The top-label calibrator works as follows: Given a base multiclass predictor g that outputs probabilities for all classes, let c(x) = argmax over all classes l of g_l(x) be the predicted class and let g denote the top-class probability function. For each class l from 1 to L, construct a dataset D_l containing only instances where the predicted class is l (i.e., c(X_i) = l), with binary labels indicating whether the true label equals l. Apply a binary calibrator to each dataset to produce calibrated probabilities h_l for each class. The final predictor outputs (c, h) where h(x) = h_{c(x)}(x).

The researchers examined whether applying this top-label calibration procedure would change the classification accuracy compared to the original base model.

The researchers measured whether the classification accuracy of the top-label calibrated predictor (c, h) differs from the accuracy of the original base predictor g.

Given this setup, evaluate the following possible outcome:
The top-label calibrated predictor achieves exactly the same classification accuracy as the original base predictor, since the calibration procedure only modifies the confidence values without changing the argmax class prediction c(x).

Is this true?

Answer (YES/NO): YES